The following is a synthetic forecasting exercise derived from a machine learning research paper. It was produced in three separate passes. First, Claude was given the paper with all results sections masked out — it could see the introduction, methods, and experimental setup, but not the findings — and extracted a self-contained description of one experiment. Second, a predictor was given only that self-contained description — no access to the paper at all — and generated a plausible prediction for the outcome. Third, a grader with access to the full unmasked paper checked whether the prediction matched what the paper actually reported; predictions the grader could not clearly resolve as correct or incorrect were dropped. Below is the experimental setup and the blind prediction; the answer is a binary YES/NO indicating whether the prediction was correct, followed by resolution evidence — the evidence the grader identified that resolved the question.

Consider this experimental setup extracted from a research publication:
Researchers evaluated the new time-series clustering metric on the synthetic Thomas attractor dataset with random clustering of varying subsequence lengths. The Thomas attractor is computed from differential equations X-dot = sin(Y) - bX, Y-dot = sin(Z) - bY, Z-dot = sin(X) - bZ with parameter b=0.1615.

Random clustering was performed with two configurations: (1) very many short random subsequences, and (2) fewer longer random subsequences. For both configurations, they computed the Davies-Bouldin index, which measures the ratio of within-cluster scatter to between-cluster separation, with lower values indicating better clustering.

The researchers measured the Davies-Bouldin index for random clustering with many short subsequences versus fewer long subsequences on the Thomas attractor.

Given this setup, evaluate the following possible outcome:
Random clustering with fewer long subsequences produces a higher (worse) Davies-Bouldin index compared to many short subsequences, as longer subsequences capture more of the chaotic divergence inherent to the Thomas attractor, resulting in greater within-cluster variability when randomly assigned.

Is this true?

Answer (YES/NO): NO